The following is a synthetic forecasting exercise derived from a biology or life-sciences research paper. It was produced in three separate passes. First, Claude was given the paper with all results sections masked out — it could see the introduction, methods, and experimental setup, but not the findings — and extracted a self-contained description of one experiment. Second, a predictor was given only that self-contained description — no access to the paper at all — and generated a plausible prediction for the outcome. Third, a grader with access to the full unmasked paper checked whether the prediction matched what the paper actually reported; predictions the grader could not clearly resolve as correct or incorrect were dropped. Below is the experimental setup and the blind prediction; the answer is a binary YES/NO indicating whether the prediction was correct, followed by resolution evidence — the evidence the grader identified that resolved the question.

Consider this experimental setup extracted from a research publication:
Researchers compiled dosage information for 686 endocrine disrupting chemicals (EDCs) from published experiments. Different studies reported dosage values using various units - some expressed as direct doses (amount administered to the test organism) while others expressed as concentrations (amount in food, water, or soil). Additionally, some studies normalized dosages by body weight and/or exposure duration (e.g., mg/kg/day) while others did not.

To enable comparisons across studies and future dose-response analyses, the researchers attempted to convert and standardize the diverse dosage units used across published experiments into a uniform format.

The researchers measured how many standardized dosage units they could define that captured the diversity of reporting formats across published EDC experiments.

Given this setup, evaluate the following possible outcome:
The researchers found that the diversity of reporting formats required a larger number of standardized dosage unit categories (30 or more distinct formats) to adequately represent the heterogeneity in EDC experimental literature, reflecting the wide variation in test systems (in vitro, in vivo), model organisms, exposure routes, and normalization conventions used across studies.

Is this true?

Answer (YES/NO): NO